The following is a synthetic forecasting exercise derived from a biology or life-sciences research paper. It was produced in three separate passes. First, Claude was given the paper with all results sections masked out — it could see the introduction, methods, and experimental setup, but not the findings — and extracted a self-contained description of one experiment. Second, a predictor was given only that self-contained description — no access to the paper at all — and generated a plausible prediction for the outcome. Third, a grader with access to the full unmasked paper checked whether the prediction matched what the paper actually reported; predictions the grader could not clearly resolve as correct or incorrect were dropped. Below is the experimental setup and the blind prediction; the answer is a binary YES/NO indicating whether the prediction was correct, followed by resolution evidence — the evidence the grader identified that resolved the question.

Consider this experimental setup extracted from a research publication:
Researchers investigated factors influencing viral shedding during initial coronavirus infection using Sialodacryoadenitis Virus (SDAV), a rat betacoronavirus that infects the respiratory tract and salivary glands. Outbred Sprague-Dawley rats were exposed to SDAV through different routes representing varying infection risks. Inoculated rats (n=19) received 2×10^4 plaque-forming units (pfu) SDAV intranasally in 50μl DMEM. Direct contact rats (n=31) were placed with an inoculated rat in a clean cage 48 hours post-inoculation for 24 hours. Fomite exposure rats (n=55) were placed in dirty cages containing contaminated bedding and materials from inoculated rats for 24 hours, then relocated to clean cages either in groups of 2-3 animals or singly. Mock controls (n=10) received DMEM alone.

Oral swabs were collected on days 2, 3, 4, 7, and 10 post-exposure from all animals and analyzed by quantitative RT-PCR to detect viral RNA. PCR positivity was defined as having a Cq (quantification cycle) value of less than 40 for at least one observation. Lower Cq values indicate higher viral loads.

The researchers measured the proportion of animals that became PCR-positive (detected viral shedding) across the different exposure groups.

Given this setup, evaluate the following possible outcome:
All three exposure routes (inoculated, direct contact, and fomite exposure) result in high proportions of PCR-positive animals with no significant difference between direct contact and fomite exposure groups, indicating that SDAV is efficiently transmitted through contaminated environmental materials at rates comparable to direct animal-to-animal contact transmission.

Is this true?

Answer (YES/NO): NO